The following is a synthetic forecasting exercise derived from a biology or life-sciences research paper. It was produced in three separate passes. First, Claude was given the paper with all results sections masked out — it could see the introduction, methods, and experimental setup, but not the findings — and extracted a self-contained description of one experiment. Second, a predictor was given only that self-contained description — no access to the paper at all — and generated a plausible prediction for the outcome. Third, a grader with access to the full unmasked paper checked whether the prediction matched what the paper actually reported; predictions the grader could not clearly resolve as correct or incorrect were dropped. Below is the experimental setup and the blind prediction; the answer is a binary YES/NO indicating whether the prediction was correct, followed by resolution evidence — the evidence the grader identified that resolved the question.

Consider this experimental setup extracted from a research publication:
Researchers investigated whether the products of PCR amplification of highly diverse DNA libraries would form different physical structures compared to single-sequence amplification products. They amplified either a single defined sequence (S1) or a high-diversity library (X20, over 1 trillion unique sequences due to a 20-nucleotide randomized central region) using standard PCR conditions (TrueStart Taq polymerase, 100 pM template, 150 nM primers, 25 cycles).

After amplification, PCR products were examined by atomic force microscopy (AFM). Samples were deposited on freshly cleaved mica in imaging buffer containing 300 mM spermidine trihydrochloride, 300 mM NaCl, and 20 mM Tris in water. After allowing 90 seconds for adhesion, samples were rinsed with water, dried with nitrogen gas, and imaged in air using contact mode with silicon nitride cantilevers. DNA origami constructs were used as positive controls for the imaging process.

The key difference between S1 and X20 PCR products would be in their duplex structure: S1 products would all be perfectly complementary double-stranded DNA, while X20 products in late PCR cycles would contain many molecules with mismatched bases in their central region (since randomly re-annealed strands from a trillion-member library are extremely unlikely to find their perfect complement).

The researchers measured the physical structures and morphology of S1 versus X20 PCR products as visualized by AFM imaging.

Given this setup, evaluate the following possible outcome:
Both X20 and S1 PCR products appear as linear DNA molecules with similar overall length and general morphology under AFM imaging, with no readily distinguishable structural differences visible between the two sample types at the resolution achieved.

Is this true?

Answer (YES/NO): NO